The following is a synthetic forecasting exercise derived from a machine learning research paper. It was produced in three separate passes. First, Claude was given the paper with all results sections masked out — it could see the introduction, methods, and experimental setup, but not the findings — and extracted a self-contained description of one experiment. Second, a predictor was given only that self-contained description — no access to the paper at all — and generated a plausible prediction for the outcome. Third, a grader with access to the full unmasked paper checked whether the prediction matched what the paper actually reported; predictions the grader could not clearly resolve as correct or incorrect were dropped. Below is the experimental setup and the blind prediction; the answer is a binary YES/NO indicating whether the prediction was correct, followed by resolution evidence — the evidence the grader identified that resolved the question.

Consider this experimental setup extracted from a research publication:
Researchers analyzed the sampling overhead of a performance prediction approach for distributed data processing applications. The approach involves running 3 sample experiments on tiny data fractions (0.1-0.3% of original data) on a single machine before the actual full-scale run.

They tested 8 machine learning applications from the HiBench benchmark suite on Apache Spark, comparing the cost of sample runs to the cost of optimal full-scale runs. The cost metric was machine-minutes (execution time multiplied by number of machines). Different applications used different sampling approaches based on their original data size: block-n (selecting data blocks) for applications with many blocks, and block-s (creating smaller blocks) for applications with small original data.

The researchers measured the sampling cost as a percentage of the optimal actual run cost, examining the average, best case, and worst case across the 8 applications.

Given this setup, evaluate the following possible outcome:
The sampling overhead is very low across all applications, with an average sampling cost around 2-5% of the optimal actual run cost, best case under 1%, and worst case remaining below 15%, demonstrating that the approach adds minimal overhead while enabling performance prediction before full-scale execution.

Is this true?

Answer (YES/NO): NO